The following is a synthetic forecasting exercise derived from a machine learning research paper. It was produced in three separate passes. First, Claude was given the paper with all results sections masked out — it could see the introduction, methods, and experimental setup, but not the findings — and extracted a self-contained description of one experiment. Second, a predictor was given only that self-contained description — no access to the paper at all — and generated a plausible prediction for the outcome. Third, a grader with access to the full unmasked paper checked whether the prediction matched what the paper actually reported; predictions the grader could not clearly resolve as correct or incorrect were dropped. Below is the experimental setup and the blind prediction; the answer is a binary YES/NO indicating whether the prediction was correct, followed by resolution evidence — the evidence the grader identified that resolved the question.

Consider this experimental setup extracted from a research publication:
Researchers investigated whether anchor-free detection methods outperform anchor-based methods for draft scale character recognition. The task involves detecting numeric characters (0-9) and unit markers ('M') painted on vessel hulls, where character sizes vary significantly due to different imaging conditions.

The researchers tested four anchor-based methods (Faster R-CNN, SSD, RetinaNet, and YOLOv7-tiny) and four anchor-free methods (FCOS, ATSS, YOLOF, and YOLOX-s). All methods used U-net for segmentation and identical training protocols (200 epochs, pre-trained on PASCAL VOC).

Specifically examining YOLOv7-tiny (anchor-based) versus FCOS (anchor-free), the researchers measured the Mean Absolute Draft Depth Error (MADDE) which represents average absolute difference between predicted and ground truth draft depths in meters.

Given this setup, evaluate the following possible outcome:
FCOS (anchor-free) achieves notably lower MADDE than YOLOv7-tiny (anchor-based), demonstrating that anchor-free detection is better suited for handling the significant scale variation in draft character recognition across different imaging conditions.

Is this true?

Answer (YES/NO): YES